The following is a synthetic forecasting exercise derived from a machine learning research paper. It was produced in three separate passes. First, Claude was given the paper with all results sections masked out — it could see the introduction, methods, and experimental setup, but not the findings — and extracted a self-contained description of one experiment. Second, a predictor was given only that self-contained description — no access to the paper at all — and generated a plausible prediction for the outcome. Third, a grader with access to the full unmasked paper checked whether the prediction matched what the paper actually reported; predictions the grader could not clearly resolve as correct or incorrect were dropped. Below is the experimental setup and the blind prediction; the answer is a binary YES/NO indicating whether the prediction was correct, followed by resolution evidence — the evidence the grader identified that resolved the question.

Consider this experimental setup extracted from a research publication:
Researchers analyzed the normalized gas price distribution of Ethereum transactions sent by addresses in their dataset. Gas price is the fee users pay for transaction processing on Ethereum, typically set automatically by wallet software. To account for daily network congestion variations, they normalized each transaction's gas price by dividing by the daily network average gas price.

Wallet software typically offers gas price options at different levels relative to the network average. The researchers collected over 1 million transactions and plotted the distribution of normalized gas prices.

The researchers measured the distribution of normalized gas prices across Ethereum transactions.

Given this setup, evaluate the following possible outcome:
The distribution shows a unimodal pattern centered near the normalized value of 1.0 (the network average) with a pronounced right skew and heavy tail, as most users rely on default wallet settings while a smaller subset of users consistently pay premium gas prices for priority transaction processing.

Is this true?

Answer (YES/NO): NO